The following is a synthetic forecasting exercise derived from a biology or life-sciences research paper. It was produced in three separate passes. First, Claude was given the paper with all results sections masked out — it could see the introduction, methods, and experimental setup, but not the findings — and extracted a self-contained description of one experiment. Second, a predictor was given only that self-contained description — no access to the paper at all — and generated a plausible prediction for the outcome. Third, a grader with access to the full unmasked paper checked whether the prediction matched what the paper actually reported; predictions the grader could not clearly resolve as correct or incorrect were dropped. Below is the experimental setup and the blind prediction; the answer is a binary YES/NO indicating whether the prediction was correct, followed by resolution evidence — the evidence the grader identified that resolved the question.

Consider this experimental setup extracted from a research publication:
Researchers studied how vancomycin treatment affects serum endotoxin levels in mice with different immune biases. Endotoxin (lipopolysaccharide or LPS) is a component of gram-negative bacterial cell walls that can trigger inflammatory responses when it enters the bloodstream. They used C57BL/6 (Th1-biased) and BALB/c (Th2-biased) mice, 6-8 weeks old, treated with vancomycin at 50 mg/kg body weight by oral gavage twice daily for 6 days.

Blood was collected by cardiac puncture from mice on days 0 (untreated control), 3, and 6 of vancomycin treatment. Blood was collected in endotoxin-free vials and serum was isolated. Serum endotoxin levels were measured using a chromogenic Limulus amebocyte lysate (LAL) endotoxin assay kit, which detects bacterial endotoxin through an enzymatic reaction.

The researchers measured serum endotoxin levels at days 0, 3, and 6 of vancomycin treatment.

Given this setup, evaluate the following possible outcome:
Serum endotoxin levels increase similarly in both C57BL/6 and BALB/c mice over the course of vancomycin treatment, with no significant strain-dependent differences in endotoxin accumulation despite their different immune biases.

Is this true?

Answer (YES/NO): NO